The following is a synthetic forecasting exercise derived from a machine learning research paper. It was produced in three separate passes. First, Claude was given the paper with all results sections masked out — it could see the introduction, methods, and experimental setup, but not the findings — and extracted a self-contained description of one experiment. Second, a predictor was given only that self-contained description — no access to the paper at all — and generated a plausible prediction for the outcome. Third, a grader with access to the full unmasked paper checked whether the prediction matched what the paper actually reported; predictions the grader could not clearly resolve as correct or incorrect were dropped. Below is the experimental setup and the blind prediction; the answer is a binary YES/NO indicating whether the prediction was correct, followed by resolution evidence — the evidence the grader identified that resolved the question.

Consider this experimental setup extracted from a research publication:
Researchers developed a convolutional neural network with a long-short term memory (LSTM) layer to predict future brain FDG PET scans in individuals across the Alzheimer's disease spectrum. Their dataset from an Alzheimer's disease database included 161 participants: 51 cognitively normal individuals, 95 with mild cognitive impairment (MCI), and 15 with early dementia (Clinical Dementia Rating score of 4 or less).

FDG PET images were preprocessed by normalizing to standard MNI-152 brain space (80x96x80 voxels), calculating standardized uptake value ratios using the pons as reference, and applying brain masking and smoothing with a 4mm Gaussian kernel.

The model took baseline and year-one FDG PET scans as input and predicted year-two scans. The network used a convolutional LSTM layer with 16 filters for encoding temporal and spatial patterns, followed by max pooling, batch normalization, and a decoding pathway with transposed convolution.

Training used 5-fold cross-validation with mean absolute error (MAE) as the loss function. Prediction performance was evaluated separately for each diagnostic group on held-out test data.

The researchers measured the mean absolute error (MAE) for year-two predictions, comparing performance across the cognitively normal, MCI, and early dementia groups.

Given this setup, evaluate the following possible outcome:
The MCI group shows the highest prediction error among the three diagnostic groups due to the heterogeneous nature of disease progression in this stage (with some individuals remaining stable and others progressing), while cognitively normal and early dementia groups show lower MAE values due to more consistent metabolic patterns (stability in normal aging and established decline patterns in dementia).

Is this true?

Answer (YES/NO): NO